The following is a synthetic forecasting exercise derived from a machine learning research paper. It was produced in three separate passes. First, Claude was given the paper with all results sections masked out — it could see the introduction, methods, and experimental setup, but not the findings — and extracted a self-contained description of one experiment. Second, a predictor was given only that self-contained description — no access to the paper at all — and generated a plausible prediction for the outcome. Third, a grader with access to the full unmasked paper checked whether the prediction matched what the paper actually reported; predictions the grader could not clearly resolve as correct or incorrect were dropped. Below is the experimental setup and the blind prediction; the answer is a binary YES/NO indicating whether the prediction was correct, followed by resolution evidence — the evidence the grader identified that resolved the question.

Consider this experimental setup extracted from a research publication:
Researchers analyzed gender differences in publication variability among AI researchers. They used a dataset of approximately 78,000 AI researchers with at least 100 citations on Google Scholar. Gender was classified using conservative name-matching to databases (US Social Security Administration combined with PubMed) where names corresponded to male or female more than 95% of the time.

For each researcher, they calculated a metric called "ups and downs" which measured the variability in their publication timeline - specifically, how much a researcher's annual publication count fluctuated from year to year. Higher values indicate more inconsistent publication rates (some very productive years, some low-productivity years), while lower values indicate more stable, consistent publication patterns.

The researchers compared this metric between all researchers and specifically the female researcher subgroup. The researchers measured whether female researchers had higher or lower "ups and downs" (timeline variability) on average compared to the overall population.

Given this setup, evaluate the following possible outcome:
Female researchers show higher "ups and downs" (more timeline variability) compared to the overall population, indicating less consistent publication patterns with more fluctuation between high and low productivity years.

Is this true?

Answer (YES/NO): NO